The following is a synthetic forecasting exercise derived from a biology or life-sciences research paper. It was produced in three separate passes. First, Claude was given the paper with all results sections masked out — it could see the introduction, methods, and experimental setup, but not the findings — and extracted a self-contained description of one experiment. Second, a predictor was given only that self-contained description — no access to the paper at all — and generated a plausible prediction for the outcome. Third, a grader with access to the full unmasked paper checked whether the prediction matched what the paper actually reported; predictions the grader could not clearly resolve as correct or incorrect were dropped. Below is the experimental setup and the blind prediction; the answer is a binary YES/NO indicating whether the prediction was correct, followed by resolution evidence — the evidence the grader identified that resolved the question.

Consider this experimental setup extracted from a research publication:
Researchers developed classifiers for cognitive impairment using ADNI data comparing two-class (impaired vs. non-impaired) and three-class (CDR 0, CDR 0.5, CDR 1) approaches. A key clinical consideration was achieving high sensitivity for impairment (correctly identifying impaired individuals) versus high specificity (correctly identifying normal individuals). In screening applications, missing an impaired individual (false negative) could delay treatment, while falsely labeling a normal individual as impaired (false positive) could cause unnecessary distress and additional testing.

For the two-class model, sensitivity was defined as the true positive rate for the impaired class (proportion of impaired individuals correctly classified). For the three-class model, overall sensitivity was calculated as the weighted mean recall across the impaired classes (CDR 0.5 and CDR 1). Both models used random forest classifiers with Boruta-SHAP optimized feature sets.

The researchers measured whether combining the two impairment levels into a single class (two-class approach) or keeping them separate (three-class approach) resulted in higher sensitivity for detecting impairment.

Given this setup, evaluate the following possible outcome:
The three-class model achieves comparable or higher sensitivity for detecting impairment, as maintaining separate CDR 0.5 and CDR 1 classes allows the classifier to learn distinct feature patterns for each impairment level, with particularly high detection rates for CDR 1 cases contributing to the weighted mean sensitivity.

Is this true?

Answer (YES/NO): NO